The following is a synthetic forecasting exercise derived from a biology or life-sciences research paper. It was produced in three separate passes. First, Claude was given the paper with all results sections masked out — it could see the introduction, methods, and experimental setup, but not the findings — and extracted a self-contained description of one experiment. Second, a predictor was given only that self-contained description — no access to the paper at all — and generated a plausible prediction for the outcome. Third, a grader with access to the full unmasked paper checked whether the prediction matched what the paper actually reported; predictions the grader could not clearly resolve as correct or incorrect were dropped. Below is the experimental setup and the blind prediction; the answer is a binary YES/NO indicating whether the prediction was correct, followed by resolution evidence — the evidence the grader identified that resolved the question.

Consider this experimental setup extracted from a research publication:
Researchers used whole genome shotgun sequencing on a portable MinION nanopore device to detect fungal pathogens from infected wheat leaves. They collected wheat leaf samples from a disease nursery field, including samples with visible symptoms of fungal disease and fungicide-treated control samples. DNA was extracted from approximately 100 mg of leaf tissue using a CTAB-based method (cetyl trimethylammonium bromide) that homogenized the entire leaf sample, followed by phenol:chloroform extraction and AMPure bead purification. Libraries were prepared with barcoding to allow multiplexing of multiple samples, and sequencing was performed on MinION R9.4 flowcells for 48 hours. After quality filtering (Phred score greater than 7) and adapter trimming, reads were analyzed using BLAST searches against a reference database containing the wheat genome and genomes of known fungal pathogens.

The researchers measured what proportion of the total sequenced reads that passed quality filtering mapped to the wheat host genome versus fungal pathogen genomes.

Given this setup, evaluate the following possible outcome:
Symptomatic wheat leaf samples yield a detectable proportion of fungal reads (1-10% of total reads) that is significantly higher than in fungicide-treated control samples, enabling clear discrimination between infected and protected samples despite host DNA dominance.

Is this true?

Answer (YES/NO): NO